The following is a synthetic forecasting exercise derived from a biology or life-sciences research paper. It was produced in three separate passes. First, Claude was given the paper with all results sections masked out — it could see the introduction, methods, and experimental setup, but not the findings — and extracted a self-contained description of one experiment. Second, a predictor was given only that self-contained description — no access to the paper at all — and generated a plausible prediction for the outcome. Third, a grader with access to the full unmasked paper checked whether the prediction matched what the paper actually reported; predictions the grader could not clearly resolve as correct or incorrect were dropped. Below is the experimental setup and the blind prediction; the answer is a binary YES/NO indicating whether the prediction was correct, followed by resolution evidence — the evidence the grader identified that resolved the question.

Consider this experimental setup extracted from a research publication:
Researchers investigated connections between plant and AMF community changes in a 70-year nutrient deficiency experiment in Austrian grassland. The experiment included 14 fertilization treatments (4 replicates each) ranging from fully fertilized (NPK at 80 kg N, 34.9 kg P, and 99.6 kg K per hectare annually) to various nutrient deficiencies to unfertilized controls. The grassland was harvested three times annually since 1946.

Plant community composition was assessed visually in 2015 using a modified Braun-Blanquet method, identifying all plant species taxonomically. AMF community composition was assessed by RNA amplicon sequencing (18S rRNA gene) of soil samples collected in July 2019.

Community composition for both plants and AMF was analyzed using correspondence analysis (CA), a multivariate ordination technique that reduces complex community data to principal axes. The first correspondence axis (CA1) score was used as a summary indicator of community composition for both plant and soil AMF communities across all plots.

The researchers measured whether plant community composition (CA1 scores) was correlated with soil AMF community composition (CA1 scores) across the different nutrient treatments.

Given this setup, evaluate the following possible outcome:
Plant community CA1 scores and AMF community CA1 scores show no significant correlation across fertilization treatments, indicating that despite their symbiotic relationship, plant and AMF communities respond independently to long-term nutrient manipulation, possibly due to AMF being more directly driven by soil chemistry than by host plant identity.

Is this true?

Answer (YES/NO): NO